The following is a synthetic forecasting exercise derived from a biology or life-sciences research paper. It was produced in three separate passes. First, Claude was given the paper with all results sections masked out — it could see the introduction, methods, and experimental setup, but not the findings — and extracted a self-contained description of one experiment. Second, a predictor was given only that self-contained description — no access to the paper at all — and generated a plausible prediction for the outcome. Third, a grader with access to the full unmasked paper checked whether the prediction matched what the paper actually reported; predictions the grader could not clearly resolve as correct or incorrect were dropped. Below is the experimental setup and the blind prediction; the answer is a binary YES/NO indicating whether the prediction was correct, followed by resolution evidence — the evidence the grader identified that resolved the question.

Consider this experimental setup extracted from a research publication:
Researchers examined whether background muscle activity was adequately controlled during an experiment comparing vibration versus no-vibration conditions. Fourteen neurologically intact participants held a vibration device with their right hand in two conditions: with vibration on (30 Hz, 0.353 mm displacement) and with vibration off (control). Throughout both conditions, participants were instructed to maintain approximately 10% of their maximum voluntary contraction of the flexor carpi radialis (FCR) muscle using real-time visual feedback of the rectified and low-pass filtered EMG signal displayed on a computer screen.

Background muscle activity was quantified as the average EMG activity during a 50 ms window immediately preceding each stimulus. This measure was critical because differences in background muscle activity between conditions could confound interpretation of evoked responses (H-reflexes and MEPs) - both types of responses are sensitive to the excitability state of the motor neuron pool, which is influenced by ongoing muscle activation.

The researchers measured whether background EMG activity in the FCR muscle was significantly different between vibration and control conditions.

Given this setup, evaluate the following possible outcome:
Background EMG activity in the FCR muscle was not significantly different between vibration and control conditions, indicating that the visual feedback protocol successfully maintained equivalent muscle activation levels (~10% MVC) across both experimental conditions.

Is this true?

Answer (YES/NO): YES